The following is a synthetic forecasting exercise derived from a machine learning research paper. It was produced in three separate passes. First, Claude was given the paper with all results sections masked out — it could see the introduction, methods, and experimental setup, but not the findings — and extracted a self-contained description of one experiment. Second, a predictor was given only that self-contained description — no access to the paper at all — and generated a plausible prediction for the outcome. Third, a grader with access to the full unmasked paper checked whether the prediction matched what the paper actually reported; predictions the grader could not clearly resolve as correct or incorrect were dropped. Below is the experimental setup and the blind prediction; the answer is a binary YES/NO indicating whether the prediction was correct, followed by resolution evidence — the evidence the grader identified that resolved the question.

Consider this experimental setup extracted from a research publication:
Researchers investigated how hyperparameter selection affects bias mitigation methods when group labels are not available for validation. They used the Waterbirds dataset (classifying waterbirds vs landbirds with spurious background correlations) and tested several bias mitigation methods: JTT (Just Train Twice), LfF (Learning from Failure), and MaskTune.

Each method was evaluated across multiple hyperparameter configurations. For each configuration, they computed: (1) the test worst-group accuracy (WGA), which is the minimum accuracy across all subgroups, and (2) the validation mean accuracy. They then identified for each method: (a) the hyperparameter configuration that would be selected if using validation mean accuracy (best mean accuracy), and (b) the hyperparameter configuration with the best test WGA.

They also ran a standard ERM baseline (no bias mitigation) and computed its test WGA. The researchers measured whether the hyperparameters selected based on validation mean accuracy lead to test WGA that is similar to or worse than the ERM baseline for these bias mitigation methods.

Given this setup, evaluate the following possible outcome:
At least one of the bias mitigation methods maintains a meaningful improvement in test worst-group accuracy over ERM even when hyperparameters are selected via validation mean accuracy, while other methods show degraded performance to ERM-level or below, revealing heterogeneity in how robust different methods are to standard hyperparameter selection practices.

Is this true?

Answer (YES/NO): YES